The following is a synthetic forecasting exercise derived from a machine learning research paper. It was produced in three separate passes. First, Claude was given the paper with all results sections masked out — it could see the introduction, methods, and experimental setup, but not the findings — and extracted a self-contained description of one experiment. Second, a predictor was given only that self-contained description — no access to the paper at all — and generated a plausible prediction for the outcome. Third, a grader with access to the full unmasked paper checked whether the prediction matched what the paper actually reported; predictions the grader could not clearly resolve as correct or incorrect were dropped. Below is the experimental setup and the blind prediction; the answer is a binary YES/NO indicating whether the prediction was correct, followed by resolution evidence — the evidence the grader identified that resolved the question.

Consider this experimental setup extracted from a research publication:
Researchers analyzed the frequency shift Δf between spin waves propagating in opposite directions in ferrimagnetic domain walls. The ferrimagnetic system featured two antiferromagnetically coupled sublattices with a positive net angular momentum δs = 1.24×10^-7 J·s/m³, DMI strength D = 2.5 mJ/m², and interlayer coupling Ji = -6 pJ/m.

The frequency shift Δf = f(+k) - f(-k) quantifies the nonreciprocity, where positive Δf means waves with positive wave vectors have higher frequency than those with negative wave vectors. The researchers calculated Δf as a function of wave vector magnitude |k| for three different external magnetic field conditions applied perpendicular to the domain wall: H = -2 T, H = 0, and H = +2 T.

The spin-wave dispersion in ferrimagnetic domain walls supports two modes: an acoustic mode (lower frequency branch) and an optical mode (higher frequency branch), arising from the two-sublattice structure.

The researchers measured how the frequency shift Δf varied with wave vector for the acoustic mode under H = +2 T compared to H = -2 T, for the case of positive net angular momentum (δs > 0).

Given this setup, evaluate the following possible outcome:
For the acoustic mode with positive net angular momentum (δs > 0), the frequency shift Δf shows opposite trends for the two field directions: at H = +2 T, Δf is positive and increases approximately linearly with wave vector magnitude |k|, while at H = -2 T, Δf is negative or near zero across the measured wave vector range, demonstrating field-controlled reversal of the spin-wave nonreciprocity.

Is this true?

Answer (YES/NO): NO